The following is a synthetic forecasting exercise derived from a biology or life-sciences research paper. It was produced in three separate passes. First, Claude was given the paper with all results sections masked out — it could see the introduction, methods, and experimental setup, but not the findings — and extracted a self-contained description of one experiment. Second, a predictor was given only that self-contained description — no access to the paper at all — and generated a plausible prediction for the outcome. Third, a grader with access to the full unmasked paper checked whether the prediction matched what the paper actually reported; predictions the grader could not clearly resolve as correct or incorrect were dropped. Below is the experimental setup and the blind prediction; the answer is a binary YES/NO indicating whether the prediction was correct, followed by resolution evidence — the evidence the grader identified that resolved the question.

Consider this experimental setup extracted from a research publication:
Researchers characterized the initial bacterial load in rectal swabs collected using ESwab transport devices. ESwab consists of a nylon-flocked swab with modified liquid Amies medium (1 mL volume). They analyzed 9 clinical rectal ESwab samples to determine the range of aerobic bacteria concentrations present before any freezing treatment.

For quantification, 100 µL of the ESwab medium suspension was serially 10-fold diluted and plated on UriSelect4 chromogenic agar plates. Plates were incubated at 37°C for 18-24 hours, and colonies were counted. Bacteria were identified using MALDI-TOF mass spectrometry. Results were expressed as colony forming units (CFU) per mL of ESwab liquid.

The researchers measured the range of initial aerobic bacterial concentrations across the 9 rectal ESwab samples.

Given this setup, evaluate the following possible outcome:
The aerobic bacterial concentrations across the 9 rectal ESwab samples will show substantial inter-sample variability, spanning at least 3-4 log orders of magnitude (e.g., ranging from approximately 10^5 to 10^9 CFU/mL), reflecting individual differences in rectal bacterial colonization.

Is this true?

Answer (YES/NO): NO